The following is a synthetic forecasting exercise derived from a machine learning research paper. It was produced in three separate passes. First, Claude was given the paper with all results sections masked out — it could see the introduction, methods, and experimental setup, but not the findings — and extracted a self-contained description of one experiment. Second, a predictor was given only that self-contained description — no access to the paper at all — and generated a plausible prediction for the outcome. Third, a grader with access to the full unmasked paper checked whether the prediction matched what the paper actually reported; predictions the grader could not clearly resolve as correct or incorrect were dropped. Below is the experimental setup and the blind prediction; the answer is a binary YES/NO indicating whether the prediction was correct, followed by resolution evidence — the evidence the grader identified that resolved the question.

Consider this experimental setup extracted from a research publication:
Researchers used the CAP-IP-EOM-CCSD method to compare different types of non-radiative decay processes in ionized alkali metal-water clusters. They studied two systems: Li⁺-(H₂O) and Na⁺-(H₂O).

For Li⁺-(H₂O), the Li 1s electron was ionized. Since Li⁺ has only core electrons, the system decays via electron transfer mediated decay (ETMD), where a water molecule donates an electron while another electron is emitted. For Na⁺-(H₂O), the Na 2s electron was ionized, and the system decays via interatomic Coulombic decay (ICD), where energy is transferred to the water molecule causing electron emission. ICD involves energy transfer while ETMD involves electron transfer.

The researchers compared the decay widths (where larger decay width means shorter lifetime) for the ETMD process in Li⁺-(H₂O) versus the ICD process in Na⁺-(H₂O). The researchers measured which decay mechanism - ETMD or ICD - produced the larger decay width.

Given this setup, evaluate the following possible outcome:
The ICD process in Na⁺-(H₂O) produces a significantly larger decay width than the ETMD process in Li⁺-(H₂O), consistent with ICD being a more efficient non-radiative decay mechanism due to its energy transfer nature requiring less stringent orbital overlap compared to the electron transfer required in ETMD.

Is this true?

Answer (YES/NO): YES